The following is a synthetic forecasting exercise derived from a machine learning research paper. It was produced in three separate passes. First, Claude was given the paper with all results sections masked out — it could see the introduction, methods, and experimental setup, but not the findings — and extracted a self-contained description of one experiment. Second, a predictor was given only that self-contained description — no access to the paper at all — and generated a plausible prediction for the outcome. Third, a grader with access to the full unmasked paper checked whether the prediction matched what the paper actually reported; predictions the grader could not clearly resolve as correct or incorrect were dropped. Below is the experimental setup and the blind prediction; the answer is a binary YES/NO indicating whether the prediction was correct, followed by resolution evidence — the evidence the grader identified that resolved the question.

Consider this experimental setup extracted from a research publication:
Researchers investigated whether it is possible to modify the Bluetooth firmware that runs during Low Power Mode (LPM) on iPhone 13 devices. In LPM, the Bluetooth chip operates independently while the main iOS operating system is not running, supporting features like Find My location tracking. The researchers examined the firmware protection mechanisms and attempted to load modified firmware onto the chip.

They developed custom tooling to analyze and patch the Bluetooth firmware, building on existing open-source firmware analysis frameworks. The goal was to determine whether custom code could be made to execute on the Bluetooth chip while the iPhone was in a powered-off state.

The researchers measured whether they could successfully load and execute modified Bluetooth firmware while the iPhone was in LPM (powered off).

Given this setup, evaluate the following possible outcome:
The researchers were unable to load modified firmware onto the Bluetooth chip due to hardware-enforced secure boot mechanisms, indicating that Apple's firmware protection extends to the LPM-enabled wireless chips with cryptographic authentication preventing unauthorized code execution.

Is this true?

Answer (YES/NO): NO